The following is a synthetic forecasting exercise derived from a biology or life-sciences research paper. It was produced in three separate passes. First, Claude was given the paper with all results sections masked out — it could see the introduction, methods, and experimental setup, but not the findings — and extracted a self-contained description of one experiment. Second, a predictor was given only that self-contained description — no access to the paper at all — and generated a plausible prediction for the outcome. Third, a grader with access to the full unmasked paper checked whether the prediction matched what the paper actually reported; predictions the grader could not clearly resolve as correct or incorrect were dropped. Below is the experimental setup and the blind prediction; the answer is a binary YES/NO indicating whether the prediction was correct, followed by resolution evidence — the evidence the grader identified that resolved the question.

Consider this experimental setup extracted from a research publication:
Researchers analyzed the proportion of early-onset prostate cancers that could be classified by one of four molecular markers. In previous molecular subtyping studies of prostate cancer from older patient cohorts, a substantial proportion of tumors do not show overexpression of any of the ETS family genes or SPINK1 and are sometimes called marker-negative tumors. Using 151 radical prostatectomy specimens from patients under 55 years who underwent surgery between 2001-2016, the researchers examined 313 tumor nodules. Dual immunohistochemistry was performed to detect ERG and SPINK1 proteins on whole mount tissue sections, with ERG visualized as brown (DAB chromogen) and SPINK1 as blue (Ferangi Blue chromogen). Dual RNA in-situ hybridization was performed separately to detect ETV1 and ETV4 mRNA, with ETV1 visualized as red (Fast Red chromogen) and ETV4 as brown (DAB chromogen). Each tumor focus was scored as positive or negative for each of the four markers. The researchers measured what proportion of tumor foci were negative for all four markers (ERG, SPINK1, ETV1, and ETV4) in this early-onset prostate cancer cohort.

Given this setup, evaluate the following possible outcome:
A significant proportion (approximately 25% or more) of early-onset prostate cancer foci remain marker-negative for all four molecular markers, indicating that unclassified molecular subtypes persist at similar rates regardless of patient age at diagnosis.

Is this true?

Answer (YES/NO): NO